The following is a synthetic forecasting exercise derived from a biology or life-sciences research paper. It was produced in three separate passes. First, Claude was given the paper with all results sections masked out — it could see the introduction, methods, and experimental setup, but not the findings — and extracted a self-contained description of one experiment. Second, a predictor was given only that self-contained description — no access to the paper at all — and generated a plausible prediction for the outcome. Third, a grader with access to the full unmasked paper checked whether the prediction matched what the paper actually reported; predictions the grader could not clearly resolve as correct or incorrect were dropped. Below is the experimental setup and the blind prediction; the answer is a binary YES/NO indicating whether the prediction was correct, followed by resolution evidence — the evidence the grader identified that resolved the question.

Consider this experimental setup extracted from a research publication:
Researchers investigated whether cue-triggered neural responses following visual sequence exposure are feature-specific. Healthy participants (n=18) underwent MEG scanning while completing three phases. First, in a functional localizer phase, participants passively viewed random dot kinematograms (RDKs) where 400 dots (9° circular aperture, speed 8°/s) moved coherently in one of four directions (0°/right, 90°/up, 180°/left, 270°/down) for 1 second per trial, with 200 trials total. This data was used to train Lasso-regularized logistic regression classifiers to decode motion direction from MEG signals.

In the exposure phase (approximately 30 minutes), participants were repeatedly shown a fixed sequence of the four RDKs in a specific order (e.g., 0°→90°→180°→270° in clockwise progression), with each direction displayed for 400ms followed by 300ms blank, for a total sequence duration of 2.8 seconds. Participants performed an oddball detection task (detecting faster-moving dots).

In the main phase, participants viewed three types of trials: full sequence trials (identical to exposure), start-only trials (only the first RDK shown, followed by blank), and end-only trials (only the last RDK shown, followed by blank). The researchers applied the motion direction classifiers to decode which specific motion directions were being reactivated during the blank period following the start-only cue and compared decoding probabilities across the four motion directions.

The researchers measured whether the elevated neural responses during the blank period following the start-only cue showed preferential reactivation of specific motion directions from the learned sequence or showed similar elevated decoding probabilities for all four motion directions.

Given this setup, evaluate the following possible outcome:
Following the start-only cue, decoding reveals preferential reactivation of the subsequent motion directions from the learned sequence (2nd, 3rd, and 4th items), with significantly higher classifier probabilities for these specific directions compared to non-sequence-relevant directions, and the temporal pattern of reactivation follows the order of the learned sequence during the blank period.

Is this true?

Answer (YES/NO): NO